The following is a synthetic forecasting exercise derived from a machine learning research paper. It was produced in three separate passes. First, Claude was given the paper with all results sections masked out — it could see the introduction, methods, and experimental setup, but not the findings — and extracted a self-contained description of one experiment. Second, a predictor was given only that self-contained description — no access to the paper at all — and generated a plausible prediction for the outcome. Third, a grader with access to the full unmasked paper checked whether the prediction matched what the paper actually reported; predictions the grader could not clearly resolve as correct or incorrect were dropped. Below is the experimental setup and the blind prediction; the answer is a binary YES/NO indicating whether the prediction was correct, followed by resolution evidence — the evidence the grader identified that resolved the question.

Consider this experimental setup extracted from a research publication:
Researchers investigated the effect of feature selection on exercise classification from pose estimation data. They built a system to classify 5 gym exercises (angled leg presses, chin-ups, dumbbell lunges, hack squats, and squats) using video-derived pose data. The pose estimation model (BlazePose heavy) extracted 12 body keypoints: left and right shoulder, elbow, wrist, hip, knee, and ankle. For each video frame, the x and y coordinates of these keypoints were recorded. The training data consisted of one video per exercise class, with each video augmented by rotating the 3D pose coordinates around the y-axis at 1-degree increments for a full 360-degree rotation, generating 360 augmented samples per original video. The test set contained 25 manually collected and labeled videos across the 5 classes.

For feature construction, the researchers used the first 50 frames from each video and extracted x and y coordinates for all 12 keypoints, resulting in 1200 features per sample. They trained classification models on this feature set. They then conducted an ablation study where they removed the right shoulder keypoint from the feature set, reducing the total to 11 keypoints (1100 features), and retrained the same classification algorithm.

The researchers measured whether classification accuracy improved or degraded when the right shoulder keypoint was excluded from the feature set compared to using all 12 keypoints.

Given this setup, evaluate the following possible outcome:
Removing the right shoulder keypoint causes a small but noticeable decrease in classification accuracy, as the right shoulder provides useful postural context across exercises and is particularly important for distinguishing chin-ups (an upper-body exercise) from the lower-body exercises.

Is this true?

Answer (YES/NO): NO